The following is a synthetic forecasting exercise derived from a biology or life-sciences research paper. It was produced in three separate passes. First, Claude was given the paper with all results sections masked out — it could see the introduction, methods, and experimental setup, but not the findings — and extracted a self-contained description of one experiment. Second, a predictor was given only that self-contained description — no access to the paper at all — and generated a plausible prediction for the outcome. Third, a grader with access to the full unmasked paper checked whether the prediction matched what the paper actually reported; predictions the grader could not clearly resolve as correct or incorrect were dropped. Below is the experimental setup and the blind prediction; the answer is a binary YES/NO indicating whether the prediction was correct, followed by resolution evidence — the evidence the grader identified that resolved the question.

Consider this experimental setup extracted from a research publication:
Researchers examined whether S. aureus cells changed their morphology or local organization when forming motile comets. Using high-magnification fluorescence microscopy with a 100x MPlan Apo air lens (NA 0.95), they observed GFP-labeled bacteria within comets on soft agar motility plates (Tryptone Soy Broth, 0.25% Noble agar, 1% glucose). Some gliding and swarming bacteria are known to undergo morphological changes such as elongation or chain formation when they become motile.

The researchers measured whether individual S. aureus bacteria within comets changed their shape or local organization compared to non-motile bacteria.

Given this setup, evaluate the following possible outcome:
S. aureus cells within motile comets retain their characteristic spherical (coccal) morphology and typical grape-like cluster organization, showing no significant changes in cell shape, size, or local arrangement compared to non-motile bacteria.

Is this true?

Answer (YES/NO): YES